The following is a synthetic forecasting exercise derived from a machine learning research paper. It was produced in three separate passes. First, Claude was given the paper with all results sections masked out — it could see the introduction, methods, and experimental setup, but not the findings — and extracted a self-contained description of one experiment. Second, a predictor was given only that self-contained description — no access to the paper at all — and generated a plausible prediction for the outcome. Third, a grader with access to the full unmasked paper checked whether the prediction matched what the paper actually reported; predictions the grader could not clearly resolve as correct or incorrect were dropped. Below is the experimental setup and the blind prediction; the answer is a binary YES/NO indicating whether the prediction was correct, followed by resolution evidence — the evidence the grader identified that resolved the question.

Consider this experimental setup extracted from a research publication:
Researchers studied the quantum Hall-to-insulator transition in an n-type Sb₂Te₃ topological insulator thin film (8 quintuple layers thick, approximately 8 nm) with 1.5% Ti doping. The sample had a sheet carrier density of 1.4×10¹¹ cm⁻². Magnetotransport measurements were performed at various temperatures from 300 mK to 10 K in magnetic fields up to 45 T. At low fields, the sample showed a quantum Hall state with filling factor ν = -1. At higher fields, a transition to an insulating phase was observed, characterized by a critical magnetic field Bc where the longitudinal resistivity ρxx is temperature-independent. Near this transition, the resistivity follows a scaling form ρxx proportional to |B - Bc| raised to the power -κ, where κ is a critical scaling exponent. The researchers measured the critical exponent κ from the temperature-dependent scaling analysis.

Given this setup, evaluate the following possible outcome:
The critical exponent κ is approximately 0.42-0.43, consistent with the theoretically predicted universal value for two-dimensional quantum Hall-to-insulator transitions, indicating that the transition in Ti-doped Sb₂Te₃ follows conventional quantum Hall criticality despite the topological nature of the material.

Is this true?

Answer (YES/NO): NO